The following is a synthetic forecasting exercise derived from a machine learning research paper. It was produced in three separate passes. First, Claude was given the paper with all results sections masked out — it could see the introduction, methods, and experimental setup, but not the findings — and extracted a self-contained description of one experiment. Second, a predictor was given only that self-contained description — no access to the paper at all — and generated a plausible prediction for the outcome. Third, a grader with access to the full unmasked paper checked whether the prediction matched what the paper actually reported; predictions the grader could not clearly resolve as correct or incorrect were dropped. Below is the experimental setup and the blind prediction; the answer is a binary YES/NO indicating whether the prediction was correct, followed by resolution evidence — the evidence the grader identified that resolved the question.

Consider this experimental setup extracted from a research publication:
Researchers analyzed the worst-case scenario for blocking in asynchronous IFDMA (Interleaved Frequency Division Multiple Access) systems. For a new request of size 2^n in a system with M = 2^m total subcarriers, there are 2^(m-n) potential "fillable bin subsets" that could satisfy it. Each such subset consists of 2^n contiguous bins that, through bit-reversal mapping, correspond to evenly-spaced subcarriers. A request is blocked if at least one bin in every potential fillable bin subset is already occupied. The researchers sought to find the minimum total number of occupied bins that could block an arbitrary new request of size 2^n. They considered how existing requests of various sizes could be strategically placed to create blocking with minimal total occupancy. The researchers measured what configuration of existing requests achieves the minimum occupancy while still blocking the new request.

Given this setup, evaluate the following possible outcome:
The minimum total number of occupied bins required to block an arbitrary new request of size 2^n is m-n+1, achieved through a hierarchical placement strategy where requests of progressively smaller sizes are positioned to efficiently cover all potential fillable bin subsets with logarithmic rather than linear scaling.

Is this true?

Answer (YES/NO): NO